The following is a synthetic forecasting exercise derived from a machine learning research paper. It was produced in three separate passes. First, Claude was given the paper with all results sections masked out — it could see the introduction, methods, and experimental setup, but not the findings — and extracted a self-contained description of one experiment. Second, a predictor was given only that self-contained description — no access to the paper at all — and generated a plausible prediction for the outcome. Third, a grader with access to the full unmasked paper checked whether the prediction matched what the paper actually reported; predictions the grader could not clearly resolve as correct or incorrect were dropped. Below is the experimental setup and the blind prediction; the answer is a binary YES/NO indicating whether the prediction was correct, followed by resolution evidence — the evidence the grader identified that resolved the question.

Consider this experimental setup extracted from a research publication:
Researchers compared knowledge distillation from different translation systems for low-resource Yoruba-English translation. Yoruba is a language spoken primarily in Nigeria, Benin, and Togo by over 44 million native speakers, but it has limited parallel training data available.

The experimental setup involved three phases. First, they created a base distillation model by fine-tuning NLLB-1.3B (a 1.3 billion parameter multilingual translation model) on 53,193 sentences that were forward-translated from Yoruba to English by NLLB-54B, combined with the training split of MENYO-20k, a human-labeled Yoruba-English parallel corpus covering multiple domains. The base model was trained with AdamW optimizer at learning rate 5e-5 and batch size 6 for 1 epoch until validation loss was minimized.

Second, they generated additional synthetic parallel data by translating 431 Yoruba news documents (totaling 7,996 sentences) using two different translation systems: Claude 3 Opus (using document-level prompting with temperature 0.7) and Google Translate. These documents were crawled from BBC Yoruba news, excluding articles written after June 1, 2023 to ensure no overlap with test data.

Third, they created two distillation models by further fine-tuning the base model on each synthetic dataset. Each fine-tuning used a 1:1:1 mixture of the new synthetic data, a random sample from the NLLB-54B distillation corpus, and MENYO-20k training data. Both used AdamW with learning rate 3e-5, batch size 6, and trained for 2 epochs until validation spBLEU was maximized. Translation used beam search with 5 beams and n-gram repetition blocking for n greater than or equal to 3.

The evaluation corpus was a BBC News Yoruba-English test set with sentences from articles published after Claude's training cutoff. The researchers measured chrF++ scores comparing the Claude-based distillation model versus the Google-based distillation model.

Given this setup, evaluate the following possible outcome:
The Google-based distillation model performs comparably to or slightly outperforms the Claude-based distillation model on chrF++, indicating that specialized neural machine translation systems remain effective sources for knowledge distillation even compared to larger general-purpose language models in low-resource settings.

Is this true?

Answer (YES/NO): NO